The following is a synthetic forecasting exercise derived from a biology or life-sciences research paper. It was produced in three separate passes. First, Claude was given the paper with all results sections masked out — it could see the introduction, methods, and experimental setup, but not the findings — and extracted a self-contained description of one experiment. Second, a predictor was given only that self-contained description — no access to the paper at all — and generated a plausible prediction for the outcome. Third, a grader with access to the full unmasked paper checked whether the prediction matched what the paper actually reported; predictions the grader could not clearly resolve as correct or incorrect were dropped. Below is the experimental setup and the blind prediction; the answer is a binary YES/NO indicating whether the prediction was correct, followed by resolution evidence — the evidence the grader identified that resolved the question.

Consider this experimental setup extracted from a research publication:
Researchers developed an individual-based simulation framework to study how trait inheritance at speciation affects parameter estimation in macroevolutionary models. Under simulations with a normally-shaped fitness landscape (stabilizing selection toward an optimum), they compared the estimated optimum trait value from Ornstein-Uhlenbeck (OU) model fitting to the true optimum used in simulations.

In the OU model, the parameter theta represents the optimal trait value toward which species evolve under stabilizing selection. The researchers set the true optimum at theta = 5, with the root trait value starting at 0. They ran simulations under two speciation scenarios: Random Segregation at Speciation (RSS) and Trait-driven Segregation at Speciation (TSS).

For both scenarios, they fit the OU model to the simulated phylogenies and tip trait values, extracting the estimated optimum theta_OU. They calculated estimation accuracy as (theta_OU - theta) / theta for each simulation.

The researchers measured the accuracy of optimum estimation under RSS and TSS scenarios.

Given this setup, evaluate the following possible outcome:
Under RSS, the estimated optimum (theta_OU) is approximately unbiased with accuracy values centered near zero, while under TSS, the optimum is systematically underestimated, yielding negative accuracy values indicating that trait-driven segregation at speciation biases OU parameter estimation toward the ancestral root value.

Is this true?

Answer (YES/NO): NO